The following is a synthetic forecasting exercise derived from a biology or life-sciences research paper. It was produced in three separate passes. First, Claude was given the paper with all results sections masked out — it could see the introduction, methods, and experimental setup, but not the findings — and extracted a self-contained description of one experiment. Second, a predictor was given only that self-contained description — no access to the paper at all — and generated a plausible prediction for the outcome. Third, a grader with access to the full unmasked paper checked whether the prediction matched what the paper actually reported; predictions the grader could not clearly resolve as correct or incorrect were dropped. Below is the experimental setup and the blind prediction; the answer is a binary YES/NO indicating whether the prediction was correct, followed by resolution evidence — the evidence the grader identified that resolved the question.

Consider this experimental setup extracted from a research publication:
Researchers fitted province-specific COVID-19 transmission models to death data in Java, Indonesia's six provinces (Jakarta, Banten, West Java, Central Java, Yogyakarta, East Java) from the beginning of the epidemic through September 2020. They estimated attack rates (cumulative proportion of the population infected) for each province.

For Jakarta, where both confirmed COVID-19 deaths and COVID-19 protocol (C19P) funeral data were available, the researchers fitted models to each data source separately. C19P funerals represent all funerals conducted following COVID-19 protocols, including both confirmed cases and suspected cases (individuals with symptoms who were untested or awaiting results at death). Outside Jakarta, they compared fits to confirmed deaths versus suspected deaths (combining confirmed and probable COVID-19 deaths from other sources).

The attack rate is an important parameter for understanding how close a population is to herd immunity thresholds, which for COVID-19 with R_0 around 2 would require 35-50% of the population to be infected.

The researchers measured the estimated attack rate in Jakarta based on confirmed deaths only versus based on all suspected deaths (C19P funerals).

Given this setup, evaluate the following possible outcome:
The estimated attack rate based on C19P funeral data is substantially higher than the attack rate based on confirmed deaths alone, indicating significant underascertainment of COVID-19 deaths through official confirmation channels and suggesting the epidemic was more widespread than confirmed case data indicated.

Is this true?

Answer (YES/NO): YES